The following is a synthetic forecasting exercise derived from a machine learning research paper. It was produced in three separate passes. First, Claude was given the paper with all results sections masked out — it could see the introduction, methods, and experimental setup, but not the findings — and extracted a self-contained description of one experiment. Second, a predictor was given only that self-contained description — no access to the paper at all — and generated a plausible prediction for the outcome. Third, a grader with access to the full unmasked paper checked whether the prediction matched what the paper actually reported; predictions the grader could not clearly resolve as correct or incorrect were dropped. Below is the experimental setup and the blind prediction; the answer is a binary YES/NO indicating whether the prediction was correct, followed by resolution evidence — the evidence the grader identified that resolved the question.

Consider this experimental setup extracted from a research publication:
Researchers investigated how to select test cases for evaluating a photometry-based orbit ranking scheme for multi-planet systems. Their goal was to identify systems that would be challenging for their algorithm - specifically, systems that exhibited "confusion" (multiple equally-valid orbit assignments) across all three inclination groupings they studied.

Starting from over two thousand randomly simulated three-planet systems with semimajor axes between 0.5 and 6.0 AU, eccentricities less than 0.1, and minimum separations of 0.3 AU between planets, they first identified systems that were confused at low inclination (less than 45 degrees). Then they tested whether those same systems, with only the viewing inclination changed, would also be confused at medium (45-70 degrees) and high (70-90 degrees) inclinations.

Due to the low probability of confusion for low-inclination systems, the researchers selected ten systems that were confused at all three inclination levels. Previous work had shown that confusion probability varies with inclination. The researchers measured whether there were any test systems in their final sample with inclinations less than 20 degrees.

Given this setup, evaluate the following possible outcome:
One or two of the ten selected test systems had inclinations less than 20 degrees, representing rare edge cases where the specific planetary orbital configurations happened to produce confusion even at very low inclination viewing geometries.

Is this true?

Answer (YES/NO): NO